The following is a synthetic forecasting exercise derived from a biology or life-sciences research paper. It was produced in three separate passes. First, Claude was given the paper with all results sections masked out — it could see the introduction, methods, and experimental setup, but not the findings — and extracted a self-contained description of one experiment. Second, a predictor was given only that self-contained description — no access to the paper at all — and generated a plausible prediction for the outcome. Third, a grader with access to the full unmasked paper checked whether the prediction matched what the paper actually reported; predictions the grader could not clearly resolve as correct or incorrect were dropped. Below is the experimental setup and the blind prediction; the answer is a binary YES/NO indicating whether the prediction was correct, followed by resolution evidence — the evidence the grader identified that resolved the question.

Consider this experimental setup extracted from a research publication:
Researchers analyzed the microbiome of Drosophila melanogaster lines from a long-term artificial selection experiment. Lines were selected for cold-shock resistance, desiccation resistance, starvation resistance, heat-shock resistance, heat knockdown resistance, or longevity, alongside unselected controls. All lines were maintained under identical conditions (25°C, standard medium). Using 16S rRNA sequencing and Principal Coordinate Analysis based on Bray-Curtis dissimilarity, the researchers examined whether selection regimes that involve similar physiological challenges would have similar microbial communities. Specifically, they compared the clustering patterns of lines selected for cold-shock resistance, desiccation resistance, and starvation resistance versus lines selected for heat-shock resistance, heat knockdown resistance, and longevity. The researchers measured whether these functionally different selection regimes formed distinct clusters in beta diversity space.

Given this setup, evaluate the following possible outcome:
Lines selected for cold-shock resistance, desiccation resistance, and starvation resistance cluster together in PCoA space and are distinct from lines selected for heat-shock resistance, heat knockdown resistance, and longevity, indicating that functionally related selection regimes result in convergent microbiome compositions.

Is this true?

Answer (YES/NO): YES